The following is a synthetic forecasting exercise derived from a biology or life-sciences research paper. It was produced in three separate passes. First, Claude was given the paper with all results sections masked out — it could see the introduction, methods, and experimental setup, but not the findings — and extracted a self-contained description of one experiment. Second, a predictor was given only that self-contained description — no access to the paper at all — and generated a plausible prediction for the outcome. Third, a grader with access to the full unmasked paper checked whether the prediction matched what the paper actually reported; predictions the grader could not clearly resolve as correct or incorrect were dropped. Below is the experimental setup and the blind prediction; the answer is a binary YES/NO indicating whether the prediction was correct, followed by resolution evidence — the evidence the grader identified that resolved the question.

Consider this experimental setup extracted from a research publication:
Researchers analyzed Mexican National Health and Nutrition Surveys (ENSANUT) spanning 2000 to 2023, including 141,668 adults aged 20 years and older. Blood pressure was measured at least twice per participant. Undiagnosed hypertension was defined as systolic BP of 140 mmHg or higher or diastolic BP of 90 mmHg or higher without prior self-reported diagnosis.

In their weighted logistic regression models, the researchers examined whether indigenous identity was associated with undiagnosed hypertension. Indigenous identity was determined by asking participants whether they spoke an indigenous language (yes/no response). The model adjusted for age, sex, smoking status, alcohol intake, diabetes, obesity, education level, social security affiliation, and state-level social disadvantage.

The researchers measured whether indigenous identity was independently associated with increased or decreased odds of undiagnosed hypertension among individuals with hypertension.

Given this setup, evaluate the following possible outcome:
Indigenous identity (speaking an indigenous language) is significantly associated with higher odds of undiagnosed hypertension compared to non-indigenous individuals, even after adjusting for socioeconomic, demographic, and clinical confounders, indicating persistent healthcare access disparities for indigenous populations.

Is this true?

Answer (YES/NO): YES